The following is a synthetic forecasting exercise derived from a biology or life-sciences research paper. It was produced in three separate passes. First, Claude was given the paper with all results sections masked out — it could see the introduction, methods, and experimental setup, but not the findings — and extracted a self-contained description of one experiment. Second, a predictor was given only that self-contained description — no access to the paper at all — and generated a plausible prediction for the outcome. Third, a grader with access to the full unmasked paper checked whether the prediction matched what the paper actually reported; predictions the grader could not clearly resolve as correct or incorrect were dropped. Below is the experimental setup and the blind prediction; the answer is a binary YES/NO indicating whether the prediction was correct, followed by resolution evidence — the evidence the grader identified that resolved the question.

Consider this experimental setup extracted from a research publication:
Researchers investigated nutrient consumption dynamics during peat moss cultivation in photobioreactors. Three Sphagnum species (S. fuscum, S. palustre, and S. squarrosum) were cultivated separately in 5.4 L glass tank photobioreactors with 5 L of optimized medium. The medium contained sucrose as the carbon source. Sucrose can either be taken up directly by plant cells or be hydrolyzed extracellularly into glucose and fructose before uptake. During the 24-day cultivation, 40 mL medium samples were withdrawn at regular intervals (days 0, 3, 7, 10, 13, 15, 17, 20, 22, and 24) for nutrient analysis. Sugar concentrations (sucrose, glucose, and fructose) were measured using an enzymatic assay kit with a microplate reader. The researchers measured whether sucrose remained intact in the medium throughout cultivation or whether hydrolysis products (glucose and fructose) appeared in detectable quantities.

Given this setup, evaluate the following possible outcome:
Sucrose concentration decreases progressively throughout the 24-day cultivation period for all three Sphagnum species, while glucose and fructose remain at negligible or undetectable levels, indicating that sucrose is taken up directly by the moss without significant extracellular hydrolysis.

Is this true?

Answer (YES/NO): NO